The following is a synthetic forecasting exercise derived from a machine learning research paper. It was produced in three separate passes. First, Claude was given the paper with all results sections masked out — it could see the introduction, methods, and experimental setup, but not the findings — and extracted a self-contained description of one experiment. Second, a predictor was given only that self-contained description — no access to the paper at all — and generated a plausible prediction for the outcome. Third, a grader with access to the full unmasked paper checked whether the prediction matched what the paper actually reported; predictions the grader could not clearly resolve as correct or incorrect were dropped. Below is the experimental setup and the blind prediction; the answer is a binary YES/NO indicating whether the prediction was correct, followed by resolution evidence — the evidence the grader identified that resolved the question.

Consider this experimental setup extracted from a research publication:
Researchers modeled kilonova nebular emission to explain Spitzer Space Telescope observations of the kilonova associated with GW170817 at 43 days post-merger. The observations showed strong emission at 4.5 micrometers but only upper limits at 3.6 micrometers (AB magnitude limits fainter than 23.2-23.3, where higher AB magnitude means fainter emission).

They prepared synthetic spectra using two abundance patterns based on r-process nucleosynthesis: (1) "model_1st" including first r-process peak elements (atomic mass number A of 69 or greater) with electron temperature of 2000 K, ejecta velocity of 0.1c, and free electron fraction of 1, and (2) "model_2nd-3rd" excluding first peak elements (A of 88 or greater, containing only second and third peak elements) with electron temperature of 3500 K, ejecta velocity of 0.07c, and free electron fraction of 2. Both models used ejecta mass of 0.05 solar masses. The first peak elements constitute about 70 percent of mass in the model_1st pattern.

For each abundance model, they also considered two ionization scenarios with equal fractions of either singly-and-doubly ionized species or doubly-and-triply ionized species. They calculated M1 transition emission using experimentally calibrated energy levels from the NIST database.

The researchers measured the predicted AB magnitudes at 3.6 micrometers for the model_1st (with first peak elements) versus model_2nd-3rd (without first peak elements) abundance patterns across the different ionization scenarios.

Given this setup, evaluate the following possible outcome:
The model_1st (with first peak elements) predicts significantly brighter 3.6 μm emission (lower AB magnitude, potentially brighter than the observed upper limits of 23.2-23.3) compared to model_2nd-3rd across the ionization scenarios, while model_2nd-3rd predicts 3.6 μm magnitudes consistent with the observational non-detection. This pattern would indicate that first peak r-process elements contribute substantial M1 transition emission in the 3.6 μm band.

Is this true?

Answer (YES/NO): NO